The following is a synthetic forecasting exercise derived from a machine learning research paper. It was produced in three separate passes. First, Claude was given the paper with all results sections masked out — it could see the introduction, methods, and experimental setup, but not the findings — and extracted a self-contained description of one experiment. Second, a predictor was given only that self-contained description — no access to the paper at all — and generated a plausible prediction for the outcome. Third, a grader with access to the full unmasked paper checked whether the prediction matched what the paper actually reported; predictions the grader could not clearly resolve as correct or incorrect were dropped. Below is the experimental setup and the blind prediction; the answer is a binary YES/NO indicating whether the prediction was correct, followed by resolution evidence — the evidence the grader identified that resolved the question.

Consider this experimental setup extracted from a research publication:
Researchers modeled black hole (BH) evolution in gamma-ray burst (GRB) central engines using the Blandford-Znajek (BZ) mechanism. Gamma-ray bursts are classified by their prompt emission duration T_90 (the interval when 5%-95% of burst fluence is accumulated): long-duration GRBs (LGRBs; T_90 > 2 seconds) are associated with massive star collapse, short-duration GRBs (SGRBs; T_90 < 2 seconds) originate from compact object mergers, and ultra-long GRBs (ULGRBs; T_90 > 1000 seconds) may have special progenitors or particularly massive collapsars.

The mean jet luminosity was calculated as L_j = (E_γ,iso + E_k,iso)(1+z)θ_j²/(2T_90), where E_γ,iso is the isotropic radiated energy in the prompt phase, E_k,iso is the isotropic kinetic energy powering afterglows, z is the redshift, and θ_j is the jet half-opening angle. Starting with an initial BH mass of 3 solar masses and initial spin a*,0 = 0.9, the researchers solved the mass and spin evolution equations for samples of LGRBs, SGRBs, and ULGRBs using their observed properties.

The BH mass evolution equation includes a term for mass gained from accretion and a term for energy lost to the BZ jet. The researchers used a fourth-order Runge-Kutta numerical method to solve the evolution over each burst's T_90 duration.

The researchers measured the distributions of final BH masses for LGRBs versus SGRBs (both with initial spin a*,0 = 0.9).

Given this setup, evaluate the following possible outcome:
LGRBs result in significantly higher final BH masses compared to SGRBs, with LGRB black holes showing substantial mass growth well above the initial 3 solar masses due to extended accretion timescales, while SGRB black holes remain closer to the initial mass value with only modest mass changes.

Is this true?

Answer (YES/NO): NO